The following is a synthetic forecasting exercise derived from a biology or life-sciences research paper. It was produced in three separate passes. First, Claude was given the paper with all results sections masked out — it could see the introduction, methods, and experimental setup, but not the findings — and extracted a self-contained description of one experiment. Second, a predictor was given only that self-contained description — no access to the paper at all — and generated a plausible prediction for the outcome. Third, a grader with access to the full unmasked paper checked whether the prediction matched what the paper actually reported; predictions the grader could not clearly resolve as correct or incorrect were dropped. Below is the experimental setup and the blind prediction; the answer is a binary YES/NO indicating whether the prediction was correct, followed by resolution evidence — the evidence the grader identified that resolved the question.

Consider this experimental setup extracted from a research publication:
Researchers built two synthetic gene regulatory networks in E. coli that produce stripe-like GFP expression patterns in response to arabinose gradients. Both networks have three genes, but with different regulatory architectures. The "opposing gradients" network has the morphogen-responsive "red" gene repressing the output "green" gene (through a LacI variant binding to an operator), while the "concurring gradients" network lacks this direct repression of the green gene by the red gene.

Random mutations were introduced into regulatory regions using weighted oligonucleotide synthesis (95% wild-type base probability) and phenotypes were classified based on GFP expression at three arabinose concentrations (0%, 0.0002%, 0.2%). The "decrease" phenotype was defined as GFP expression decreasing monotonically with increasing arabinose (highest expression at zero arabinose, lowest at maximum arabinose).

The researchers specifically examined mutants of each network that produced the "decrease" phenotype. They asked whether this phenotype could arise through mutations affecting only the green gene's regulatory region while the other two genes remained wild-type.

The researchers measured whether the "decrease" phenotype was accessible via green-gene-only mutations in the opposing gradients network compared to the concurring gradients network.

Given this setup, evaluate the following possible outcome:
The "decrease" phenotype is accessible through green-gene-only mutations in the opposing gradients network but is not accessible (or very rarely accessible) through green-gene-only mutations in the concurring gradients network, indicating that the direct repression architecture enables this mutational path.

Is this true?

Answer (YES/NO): YES